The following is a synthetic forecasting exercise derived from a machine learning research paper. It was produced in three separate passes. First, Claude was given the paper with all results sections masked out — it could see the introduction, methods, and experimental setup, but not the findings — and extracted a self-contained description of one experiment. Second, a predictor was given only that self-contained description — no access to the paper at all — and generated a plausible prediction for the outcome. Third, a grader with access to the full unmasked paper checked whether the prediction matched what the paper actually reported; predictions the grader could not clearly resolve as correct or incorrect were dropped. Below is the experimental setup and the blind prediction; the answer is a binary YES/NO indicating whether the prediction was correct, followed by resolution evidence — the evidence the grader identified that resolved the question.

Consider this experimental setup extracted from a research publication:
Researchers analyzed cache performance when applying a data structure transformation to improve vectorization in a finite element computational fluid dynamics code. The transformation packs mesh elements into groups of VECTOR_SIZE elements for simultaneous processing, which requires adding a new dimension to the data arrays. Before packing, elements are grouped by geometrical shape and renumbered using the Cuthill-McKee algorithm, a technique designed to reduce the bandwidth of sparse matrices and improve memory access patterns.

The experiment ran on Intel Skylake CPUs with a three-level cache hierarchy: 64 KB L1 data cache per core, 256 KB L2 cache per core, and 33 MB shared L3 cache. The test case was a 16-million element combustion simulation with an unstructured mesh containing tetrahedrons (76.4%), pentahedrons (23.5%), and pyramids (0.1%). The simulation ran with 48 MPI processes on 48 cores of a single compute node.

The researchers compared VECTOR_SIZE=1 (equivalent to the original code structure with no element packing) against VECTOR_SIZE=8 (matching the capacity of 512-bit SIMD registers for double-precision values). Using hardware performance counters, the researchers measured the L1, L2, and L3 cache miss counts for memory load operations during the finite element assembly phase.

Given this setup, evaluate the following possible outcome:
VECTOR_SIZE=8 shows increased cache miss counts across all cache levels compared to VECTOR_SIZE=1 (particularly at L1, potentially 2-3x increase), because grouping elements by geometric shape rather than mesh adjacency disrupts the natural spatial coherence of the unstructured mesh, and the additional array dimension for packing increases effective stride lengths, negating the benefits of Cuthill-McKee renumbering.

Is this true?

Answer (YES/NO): NO